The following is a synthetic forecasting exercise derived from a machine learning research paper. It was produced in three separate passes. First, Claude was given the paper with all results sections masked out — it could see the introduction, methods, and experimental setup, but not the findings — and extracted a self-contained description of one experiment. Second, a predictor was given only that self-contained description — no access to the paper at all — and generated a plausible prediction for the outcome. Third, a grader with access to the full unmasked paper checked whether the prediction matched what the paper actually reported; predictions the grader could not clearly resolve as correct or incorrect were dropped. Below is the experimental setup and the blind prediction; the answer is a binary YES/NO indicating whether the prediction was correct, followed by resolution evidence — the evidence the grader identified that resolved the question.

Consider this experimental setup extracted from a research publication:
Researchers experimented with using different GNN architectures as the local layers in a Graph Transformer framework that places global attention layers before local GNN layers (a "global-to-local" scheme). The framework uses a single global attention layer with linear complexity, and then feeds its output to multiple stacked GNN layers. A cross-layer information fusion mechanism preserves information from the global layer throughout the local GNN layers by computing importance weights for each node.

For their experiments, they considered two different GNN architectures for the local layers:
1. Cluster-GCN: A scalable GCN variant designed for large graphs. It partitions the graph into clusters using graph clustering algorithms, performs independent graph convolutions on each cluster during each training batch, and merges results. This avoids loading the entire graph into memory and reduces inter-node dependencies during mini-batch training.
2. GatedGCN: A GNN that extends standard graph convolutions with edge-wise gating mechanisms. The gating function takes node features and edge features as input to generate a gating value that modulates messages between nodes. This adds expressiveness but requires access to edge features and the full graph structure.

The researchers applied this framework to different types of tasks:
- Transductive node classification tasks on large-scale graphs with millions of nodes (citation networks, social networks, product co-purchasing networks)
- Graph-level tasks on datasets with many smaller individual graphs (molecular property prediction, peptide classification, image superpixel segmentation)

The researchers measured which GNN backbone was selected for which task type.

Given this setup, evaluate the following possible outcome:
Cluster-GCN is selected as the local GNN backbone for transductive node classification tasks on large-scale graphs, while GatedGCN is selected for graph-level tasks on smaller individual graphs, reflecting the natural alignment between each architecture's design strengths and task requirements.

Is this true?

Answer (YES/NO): YES